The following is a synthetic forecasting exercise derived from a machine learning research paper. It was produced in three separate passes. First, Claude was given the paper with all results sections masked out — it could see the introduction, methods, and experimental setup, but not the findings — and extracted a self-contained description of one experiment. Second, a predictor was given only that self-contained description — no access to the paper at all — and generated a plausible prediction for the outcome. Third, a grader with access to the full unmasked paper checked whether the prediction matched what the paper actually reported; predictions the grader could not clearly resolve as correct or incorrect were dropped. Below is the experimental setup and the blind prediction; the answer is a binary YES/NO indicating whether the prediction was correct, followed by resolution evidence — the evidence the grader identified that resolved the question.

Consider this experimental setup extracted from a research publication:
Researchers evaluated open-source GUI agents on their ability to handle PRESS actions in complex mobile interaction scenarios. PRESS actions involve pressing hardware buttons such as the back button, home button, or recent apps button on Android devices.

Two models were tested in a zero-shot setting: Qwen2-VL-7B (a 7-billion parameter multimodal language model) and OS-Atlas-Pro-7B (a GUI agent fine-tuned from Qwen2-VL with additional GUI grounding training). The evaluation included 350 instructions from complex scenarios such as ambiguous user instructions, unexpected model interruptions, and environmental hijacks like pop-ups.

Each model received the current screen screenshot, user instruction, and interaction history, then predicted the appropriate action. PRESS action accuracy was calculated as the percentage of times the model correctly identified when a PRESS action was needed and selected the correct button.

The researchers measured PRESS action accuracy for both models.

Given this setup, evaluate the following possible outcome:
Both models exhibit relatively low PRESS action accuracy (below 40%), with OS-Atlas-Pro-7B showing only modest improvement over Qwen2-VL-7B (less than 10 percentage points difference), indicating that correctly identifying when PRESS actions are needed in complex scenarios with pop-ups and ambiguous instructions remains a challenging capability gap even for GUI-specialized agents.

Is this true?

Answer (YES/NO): NO